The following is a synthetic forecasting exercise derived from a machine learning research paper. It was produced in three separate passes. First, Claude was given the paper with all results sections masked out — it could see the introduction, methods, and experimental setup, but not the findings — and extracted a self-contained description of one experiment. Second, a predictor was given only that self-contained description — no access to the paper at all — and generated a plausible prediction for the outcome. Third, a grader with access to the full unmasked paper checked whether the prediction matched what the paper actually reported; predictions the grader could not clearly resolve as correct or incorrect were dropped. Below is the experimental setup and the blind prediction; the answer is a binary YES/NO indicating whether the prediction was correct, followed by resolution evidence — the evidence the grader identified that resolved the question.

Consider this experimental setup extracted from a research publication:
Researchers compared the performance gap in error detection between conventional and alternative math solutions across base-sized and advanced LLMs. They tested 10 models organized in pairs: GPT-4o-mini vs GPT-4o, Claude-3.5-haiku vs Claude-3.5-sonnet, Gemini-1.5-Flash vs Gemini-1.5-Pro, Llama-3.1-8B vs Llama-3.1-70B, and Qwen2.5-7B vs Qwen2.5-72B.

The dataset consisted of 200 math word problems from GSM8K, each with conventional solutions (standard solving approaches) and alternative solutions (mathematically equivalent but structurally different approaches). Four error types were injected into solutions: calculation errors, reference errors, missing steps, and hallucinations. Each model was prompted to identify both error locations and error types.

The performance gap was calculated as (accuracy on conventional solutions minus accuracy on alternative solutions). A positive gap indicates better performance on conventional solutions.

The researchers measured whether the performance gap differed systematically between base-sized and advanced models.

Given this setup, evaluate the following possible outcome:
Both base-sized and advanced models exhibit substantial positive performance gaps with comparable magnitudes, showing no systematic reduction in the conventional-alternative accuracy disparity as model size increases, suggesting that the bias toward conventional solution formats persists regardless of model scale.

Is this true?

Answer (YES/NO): NO